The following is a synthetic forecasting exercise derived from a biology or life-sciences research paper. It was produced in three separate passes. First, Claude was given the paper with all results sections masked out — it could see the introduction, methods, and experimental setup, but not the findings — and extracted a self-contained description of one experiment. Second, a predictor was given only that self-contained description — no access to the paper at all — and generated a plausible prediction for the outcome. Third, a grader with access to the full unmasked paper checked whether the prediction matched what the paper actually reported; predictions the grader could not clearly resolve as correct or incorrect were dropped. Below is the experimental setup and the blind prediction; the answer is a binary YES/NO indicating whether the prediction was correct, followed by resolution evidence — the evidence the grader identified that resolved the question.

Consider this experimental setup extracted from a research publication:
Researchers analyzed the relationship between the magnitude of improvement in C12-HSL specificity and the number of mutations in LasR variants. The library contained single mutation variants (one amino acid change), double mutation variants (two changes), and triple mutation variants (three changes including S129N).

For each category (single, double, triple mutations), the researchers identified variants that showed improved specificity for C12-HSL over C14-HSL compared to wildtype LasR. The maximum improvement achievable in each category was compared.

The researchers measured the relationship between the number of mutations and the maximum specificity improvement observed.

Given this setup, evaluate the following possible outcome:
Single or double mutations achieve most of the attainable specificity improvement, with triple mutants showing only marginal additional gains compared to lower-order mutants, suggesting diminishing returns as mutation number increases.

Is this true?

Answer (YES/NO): YES